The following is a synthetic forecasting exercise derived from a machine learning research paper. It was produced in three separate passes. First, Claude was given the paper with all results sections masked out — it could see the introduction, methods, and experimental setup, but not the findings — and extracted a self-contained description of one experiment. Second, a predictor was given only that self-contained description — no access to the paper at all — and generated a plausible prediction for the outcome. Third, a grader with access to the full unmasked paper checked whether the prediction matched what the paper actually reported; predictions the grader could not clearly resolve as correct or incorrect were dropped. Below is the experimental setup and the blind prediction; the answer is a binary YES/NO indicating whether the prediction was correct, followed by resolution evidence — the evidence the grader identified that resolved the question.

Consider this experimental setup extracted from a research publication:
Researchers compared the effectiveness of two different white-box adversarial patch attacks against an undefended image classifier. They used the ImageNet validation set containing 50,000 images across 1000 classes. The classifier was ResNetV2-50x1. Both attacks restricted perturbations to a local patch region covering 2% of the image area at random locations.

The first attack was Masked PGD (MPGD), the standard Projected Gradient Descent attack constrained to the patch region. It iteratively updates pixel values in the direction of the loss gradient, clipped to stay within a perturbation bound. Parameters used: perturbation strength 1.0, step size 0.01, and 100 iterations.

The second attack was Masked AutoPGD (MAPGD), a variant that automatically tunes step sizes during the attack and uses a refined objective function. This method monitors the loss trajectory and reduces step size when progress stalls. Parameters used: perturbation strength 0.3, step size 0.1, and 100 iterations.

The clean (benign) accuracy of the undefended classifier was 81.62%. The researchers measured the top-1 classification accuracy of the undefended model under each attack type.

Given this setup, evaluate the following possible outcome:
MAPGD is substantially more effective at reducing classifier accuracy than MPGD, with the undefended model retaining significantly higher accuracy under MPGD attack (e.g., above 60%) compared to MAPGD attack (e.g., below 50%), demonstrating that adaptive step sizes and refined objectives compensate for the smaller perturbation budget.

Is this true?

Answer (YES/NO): NO